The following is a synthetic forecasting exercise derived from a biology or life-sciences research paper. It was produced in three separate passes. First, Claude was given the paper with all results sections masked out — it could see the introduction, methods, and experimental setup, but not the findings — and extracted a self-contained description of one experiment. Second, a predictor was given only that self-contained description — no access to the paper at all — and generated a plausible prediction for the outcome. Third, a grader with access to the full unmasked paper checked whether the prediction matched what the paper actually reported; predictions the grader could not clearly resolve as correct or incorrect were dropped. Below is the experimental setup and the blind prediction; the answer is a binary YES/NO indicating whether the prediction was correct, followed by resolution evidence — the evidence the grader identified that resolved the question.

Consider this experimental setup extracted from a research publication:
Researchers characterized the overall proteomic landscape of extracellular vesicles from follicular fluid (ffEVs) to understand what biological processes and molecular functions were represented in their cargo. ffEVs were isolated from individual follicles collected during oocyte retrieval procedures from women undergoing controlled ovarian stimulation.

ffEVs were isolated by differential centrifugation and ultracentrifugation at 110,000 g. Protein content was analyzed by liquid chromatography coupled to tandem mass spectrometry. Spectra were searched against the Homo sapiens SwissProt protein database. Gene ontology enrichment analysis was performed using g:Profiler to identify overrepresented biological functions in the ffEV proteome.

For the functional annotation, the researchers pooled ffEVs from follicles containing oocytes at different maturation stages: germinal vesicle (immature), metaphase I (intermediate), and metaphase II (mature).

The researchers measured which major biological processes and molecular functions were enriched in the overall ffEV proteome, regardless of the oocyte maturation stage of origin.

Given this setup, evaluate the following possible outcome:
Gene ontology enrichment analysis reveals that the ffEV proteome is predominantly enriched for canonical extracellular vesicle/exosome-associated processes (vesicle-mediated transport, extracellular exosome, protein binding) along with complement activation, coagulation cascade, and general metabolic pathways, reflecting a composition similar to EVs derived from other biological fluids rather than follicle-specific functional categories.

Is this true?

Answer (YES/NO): NO